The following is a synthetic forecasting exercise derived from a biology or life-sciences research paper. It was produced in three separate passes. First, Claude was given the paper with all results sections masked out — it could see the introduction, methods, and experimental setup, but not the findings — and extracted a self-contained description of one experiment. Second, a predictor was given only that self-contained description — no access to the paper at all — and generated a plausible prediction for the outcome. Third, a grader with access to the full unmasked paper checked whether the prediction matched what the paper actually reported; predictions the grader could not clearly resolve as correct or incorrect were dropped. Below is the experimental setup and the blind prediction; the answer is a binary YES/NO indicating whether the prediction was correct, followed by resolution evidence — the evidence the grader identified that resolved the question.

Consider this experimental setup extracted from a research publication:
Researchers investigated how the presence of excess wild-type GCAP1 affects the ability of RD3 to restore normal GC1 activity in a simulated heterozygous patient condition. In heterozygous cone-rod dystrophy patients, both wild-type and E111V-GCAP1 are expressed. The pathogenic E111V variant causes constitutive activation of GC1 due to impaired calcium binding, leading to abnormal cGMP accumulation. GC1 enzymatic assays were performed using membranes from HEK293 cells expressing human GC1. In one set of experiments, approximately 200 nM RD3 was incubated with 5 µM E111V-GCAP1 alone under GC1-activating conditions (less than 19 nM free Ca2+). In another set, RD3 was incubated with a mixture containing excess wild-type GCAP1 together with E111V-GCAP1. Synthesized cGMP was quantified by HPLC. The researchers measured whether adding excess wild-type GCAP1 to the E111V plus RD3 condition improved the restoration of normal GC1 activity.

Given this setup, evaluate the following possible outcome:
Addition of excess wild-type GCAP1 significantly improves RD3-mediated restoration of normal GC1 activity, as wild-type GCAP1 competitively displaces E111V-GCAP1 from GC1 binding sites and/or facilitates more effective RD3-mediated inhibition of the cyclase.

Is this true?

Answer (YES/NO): YES